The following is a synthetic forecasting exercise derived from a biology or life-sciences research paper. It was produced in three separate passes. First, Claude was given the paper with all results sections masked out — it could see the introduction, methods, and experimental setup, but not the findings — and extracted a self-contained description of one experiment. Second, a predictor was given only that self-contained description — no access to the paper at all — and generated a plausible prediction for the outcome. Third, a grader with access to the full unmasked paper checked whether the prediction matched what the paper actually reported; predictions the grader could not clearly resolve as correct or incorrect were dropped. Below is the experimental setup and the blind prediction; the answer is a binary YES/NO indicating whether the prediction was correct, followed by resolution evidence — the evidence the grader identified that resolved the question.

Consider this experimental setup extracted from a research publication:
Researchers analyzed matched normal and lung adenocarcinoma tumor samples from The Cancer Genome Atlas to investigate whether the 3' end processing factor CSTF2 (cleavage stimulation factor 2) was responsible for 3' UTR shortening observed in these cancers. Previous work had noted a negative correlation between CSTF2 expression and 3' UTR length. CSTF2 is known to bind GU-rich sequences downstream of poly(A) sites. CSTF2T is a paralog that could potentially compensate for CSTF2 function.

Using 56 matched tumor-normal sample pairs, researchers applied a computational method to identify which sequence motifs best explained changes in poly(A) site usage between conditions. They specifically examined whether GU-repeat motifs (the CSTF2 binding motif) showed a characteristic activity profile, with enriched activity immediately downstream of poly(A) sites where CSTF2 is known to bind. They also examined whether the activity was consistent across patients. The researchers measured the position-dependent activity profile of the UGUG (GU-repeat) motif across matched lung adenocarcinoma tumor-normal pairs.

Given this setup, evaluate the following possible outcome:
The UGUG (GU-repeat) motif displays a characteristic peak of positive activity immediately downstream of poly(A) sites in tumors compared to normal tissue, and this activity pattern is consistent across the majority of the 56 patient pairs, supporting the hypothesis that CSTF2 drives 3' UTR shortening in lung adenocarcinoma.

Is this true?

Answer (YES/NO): NO